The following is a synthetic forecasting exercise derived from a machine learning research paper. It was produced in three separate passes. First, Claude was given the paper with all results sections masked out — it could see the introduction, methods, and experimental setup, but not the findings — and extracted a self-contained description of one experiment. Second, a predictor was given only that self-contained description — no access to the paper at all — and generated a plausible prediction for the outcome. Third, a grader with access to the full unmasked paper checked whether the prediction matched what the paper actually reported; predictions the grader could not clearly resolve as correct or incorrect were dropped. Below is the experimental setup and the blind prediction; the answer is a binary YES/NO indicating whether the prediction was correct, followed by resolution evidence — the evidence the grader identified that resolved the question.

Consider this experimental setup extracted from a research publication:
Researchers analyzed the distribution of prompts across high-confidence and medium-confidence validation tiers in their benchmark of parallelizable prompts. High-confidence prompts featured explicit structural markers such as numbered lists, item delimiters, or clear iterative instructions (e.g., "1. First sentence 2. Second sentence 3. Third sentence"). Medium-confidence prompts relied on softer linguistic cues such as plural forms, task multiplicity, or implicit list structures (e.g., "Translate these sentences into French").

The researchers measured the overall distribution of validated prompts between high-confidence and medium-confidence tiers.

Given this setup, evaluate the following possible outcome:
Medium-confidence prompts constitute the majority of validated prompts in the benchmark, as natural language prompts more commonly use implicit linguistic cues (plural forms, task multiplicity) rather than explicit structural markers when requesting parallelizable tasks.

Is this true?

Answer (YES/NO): NO